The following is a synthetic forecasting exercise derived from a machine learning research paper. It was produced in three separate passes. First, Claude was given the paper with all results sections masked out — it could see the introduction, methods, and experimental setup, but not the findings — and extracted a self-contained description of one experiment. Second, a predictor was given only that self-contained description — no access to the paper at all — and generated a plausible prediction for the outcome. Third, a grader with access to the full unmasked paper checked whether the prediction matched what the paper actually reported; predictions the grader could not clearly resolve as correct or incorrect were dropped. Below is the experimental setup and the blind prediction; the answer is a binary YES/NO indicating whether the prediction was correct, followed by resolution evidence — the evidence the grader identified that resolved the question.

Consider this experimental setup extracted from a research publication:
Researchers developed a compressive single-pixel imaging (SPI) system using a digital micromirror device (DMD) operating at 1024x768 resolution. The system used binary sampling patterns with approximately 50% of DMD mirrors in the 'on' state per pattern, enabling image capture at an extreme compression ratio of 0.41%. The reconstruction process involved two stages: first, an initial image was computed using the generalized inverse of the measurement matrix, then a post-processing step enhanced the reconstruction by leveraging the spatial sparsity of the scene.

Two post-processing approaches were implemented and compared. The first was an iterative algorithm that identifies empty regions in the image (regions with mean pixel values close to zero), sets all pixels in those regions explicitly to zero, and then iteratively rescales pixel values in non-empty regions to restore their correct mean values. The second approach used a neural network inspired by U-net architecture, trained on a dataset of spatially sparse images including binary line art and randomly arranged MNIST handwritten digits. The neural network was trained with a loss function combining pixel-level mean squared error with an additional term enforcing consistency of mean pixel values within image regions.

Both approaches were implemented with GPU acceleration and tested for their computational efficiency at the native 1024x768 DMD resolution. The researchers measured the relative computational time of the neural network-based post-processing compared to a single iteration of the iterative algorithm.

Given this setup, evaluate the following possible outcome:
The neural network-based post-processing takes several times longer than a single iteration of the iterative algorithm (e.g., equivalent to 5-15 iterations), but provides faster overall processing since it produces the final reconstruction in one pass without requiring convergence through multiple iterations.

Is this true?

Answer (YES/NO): NO